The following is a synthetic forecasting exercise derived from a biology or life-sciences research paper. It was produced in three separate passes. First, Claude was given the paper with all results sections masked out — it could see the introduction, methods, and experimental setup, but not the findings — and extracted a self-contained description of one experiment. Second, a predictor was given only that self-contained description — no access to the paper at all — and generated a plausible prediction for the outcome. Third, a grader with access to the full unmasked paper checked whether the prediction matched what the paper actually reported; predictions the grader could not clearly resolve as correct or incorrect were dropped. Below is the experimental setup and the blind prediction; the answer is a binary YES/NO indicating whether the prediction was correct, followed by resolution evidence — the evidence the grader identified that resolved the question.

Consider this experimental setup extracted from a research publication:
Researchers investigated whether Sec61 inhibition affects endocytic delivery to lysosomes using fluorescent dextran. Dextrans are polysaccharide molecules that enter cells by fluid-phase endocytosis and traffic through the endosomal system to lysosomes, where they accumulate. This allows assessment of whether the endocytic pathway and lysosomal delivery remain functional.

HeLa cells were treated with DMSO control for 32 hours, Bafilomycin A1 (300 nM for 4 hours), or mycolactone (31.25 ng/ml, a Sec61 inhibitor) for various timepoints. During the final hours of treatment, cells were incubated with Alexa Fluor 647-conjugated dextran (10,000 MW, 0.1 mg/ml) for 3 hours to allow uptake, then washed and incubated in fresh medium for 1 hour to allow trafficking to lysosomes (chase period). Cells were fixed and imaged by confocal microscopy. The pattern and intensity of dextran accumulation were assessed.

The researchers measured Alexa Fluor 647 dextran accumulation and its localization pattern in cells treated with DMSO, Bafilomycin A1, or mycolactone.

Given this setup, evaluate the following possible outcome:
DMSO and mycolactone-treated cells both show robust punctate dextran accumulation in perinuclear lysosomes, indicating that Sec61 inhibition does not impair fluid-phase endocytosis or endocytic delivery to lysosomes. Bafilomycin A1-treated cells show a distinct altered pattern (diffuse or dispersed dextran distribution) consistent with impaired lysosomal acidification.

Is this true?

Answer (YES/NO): NO